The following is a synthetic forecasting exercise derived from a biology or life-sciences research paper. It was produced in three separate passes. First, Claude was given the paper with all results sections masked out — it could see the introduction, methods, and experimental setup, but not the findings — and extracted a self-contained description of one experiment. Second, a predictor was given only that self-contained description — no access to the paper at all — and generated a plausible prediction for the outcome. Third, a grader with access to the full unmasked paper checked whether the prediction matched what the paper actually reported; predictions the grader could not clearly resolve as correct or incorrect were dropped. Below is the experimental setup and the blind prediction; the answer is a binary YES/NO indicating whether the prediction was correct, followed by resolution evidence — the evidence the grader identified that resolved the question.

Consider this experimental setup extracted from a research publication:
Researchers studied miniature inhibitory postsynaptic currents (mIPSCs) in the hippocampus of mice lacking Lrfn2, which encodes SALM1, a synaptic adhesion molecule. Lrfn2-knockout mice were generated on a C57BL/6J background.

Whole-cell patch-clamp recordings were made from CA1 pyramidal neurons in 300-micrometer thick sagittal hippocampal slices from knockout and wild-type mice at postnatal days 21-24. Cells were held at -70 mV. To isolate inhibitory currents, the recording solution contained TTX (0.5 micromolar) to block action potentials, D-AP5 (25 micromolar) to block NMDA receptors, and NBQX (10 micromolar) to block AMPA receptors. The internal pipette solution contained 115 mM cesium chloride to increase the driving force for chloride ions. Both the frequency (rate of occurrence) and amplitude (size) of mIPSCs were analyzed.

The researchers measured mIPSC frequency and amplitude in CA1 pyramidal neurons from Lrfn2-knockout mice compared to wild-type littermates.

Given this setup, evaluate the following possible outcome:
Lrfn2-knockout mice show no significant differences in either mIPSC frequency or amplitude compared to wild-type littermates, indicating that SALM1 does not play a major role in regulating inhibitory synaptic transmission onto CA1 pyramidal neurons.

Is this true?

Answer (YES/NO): NO